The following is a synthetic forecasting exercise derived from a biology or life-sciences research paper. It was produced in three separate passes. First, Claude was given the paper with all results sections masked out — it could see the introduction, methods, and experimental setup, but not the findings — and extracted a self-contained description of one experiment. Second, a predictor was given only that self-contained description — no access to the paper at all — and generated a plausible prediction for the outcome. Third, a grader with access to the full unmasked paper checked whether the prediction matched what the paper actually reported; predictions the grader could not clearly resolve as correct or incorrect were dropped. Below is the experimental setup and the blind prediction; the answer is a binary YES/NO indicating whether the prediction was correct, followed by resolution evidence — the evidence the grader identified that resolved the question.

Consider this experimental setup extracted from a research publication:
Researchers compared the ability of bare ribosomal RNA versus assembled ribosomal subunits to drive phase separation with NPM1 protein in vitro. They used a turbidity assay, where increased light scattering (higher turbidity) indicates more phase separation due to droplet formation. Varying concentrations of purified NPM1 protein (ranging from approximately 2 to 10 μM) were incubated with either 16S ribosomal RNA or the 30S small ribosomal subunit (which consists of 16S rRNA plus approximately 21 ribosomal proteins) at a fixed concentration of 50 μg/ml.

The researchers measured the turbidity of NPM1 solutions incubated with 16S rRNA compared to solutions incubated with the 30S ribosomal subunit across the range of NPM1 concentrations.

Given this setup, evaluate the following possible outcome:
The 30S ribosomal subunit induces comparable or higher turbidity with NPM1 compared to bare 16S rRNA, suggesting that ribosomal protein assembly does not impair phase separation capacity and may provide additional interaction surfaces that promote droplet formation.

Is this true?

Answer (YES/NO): NO